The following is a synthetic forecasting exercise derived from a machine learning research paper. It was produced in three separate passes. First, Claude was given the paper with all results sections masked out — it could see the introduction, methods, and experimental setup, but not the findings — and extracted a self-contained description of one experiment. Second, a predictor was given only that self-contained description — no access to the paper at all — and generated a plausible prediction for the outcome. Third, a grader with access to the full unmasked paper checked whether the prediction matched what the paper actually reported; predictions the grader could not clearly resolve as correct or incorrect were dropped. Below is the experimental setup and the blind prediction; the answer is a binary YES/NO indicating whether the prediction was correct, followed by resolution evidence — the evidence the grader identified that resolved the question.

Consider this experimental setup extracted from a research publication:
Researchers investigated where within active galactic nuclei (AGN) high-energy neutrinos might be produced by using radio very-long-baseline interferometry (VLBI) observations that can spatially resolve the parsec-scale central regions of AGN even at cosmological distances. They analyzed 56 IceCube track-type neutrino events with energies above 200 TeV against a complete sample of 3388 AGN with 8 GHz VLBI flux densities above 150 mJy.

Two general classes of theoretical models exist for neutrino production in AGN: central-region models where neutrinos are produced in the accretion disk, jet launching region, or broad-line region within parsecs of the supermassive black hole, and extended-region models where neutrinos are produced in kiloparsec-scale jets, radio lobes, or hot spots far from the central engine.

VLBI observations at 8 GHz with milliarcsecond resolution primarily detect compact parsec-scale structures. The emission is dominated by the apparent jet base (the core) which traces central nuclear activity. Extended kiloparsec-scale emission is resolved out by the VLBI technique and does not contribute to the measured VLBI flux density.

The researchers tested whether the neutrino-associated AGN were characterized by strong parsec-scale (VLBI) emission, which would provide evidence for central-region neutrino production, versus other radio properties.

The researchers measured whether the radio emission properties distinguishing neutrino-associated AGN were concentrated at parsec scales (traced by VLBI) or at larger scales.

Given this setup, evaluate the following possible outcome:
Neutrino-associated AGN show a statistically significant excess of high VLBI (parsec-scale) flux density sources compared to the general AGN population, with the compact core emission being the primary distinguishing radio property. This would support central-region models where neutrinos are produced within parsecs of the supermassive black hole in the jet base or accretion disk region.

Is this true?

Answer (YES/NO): YES